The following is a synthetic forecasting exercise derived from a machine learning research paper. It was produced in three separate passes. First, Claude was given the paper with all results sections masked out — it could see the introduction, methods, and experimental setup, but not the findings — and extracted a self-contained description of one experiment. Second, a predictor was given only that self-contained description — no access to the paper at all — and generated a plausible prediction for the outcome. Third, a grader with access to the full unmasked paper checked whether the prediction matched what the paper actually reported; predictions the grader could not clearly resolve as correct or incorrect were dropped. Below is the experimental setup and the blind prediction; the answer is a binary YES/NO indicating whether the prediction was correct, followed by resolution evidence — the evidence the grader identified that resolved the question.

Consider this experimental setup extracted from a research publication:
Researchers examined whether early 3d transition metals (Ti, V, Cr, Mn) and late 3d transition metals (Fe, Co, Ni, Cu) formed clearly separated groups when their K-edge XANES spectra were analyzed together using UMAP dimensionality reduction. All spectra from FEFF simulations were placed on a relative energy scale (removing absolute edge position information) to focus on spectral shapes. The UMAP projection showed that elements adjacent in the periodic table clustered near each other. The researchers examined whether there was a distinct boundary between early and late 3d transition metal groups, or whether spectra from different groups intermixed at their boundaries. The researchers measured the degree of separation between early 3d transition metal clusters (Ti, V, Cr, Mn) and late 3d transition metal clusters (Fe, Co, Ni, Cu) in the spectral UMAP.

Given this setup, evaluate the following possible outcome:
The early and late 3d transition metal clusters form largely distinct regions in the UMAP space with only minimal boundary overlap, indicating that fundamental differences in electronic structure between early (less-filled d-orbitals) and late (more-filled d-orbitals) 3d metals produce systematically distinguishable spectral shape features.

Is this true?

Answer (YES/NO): NO